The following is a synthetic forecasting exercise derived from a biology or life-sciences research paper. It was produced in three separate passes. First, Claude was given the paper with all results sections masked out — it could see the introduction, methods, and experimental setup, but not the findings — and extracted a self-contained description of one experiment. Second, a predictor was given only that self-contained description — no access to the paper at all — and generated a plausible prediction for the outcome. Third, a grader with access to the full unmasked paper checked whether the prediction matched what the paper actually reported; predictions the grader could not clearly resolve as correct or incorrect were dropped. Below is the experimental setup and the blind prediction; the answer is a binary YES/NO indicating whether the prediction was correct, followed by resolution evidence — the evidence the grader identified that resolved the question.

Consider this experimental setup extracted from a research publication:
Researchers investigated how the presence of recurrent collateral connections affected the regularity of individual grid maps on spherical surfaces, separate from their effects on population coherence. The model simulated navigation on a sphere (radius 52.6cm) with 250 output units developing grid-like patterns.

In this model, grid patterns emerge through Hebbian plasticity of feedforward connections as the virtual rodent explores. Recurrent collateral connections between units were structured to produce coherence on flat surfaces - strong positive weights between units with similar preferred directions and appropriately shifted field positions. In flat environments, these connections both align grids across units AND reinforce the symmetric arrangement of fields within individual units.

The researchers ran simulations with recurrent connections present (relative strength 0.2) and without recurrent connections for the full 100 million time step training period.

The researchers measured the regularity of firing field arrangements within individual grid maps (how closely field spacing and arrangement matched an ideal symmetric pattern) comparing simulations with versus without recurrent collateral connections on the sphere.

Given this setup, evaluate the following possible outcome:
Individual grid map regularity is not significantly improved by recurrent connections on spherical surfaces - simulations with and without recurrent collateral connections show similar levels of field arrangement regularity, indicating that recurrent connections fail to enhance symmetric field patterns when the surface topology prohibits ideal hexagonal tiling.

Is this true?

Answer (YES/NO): NO